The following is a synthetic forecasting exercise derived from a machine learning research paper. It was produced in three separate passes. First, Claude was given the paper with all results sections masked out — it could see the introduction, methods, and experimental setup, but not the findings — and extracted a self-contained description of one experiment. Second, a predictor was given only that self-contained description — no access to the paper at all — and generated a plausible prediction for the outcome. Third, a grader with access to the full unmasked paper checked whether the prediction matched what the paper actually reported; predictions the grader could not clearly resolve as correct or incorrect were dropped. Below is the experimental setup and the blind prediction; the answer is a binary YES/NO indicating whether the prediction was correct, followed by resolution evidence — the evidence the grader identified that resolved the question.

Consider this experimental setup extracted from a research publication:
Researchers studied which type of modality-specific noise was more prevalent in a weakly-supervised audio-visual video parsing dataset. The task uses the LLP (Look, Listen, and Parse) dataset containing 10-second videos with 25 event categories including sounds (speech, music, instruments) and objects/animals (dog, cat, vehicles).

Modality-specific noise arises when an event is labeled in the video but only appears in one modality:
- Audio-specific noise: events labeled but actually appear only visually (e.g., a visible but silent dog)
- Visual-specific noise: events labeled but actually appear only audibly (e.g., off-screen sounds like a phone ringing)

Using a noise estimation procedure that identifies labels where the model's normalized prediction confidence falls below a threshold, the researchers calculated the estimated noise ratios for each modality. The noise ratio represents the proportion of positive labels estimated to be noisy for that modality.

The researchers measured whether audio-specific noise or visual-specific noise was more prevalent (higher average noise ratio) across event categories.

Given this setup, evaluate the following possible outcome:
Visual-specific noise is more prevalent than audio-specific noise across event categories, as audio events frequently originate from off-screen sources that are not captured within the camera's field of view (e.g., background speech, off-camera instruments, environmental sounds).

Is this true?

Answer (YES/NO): YES